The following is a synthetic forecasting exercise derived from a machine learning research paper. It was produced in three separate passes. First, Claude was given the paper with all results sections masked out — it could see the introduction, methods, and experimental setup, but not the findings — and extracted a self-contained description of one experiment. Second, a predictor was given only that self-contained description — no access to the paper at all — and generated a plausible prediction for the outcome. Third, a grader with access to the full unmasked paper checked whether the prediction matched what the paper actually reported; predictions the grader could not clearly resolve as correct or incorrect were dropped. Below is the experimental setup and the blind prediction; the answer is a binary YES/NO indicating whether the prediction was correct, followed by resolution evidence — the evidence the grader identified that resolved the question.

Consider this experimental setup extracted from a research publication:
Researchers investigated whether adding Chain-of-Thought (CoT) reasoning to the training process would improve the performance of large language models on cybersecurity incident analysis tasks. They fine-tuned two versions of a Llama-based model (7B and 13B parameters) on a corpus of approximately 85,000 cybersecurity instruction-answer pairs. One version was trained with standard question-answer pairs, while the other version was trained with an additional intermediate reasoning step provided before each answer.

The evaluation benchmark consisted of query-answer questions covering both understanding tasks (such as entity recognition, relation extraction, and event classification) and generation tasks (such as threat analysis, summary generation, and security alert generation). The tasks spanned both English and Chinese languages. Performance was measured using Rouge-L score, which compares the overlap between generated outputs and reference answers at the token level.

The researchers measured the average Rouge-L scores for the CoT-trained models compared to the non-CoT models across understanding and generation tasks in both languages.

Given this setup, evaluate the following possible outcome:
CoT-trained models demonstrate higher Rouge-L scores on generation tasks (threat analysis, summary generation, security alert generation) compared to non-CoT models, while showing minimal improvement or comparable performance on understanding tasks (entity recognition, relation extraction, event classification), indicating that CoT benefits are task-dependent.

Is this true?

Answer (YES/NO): NO